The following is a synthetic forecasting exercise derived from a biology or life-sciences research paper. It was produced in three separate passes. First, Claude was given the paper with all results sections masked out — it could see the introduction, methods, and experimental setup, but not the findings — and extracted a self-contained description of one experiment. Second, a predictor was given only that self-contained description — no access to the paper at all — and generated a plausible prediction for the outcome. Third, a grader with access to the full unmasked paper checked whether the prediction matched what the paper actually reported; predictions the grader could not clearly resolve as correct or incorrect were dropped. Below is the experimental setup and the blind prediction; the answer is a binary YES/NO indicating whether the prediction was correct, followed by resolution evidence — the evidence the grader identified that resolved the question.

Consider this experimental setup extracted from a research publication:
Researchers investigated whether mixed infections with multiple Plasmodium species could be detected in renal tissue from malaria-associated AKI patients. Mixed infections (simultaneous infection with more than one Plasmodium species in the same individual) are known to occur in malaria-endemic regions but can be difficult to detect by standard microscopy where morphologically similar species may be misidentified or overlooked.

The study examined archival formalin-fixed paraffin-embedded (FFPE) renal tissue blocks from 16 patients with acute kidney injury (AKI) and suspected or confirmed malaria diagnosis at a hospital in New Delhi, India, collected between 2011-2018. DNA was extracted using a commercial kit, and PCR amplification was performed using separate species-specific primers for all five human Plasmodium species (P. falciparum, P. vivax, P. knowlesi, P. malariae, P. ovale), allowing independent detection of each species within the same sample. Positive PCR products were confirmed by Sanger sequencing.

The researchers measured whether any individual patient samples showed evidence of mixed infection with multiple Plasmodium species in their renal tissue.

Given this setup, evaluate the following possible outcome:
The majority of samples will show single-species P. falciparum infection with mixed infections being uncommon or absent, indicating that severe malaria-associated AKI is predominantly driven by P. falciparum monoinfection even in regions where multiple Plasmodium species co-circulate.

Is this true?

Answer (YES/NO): NO